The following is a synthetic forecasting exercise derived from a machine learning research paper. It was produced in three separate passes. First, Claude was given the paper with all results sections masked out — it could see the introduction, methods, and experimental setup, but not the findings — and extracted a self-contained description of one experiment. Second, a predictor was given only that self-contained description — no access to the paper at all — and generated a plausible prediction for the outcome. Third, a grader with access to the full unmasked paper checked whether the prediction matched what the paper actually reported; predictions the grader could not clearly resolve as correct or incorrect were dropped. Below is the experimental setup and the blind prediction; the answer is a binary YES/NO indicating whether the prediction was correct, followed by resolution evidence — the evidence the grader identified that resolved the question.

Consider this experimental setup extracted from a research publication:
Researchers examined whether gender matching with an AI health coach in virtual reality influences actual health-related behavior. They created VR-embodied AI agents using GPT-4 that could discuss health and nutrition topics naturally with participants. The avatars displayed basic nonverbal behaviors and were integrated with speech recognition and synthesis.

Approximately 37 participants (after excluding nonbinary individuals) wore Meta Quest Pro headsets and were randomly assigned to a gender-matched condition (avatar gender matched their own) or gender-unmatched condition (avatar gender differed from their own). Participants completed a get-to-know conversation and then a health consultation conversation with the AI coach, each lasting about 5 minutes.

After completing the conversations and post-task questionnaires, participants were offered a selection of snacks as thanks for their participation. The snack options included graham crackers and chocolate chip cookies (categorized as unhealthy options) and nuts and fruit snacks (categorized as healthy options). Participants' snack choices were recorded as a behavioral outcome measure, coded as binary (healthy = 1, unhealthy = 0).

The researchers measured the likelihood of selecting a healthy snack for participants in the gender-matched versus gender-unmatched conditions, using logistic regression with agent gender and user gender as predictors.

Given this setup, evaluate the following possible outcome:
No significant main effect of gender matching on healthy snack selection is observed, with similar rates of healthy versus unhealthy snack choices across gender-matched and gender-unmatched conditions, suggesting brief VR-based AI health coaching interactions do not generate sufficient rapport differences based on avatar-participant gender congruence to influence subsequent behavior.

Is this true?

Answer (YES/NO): NO